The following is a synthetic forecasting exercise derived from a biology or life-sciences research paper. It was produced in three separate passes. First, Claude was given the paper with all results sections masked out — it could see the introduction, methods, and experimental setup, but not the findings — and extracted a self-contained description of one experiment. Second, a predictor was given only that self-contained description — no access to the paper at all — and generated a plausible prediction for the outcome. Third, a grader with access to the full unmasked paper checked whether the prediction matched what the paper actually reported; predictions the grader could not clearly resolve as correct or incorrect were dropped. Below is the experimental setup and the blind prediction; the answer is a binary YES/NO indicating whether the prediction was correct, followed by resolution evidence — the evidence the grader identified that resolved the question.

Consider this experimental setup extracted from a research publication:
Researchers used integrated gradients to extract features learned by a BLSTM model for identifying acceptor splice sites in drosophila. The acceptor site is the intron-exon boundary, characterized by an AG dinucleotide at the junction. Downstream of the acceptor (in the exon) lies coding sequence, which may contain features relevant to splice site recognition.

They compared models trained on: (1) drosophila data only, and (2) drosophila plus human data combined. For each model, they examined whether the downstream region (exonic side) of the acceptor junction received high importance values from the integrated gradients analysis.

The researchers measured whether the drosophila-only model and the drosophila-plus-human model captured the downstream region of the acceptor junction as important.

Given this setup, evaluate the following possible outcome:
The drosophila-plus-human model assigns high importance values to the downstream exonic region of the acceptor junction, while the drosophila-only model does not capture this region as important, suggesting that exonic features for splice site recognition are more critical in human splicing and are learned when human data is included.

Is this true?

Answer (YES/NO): YES